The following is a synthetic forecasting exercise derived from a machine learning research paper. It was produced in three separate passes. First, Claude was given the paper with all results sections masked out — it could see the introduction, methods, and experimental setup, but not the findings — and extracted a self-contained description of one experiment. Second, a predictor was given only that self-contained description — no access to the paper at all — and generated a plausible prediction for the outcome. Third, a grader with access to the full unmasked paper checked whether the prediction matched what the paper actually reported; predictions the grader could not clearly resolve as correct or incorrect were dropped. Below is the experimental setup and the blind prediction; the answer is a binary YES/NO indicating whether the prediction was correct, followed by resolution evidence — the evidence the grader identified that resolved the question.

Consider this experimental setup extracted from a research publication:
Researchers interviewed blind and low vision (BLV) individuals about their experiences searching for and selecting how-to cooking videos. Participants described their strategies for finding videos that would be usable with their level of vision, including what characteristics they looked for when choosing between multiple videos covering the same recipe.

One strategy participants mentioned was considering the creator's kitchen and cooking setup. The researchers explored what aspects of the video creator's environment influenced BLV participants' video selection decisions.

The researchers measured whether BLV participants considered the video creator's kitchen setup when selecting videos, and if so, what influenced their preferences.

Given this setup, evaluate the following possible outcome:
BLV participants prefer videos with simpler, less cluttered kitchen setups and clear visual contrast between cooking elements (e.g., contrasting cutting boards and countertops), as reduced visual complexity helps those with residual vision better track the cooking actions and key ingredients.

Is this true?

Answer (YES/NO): NO